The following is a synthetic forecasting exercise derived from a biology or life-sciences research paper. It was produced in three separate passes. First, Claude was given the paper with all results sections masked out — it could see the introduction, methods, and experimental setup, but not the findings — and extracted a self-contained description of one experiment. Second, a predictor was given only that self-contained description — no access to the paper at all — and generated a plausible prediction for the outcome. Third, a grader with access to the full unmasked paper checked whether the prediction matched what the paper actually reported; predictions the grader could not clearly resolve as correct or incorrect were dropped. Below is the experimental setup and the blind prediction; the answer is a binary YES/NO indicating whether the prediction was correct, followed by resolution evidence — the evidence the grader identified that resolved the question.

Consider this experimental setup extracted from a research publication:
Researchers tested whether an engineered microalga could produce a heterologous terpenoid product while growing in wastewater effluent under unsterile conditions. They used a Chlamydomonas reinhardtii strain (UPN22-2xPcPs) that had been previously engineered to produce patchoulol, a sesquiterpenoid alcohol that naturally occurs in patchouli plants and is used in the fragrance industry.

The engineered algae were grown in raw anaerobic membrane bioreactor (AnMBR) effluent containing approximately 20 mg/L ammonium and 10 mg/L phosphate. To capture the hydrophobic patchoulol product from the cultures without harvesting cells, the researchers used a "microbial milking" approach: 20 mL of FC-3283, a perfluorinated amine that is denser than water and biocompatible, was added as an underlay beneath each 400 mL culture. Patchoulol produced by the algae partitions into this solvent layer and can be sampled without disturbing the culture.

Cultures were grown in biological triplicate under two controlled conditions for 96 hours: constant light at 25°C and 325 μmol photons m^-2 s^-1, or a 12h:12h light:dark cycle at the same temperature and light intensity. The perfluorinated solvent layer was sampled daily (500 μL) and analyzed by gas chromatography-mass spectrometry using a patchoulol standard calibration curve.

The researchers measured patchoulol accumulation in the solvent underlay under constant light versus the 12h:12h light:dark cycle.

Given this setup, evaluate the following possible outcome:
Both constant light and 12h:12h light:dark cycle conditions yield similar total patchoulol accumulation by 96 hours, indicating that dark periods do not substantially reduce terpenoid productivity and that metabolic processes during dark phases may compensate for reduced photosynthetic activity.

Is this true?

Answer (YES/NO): NO